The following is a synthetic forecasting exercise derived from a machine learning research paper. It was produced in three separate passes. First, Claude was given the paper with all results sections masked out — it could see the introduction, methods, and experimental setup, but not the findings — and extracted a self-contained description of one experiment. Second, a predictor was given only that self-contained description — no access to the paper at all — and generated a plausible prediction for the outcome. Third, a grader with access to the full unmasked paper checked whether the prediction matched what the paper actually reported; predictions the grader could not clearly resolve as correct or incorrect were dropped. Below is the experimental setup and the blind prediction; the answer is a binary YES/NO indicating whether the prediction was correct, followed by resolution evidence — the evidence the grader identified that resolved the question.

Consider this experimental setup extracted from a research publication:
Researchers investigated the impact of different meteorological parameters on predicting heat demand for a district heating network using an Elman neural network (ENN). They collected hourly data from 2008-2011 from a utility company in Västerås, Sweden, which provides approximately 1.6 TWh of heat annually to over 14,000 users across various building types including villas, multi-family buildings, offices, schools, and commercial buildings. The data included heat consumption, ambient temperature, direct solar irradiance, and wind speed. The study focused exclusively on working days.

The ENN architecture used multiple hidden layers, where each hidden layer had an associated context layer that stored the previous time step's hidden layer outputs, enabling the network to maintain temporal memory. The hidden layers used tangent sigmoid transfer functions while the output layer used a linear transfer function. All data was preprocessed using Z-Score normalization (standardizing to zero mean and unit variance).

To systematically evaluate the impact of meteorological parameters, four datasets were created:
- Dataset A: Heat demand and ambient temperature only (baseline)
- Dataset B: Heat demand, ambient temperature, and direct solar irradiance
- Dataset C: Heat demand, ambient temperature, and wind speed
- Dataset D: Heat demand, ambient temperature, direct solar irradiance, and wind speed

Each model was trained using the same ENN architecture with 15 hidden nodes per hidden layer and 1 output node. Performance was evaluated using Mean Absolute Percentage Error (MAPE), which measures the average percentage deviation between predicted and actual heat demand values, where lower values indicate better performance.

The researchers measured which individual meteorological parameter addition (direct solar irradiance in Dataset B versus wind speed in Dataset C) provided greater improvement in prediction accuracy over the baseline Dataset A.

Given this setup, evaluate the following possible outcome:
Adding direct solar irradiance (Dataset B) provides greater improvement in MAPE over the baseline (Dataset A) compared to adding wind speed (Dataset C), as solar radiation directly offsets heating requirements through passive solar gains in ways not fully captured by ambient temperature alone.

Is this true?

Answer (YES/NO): NO